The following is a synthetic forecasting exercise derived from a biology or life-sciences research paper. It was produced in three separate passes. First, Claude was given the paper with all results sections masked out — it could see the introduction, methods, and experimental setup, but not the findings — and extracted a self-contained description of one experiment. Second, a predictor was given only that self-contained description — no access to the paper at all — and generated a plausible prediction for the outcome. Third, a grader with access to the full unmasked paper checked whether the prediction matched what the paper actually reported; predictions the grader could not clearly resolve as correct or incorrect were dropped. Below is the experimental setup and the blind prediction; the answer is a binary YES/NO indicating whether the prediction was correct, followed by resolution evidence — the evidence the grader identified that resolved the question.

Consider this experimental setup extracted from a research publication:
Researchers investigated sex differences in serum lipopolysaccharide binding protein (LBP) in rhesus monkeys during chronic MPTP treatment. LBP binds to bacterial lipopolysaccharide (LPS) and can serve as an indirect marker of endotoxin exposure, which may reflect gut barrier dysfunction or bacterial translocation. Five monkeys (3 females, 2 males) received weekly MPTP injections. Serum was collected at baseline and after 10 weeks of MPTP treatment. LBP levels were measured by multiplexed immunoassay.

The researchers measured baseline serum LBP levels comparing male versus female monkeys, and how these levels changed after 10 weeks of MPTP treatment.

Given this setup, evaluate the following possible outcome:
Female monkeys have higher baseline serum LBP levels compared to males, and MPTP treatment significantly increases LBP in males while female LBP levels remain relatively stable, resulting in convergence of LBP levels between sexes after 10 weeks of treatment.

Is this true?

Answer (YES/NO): NO